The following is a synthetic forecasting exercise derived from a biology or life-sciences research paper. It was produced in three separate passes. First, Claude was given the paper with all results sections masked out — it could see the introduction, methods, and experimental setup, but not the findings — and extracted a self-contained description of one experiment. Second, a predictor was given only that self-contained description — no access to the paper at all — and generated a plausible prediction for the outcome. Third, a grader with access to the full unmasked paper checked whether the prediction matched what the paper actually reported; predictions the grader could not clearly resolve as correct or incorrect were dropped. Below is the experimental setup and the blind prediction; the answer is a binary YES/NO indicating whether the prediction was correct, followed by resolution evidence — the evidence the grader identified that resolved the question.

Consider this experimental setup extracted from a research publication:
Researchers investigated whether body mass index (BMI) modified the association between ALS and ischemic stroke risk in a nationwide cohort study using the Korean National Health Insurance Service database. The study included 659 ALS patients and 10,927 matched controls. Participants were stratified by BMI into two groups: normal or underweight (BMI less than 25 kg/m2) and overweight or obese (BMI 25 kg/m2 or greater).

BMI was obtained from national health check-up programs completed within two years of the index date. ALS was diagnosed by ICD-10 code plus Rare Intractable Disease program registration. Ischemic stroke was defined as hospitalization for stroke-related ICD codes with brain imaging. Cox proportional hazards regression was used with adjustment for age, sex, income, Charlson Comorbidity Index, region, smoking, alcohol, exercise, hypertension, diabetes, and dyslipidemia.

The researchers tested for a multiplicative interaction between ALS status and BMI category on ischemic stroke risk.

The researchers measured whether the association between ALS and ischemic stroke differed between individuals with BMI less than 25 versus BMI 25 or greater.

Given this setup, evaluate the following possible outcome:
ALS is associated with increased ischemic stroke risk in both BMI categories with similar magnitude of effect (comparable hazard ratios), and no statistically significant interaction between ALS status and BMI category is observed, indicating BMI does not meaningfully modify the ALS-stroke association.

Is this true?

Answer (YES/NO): NO